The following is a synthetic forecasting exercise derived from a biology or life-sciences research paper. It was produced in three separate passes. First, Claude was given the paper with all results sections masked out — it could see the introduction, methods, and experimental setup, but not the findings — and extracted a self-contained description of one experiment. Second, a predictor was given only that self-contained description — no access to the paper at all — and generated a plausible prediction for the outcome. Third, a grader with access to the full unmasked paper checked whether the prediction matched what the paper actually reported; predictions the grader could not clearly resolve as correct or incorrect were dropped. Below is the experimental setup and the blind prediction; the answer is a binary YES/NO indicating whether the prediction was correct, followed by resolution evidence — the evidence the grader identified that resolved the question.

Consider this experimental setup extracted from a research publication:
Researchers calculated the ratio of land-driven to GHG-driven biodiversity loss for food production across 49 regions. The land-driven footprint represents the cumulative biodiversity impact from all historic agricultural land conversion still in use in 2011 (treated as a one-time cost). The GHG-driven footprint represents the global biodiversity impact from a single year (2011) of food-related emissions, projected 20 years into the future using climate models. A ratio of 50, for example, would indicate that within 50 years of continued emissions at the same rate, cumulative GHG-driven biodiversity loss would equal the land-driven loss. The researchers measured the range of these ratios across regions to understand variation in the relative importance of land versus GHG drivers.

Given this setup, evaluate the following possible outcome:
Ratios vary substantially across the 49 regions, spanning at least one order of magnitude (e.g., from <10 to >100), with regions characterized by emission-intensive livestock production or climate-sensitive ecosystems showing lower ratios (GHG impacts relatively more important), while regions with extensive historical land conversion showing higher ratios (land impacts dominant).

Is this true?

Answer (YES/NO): NO